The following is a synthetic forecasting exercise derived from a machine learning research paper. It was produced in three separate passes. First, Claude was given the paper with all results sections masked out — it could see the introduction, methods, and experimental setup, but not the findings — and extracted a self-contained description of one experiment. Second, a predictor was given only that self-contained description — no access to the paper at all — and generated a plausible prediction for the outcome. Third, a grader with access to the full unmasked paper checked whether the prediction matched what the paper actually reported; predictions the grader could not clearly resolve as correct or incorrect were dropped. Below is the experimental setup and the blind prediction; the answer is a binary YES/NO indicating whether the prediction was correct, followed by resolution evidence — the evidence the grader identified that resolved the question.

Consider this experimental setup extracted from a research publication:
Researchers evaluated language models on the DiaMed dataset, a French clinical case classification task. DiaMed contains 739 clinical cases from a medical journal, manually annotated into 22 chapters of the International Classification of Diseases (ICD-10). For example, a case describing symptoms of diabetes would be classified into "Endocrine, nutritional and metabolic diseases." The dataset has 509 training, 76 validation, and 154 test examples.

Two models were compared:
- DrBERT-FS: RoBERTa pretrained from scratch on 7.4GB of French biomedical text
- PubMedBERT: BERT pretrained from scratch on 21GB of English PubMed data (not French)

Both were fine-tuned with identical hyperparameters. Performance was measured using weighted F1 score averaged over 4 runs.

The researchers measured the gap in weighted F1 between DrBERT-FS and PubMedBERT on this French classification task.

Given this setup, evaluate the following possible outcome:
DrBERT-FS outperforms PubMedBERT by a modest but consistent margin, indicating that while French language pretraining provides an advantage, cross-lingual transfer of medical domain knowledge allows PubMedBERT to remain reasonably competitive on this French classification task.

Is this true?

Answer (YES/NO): YES